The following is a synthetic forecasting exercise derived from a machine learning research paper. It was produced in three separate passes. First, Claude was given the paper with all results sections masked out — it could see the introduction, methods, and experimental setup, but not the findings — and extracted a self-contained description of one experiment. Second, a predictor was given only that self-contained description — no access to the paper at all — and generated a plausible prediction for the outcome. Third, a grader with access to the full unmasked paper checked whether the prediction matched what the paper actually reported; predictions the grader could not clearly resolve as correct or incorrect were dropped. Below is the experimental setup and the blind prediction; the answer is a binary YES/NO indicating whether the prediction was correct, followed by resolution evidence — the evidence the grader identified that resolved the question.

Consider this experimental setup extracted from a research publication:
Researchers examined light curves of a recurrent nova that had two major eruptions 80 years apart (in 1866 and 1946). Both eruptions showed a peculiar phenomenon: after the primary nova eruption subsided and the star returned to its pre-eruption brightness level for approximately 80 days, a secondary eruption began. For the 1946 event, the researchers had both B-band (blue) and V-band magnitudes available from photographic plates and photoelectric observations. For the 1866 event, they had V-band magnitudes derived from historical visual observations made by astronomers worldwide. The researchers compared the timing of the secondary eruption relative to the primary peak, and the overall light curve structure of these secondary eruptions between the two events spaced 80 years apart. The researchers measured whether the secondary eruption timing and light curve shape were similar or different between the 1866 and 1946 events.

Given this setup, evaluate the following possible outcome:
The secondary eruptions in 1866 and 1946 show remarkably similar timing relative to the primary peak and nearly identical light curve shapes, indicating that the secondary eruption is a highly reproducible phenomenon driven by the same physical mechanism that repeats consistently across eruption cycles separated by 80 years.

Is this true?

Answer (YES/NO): YES